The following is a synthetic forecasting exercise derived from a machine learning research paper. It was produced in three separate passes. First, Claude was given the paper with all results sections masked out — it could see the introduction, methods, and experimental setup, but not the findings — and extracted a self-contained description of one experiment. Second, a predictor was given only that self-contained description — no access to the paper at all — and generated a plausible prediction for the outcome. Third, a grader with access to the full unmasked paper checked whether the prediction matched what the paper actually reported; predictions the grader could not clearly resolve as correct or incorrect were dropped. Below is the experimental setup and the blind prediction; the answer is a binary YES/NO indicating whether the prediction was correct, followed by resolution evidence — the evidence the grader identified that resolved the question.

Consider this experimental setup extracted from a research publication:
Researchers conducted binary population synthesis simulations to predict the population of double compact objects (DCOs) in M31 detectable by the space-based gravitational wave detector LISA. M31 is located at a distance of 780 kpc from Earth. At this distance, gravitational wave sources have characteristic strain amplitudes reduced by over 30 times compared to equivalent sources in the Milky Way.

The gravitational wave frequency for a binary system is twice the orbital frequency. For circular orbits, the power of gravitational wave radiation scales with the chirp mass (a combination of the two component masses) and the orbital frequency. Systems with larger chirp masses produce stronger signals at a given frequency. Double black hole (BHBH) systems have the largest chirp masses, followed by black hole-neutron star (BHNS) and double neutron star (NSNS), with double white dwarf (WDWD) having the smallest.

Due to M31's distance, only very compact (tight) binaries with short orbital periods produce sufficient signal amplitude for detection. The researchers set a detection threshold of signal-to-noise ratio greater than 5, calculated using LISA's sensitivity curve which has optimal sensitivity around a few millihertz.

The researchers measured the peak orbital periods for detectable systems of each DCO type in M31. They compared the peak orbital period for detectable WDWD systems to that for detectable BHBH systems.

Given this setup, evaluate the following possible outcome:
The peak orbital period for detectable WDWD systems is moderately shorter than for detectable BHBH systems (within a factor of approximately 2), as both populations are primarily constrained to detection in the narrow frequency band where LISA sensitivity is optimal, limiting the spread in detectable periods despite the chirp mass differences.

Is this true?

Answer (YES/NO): NO